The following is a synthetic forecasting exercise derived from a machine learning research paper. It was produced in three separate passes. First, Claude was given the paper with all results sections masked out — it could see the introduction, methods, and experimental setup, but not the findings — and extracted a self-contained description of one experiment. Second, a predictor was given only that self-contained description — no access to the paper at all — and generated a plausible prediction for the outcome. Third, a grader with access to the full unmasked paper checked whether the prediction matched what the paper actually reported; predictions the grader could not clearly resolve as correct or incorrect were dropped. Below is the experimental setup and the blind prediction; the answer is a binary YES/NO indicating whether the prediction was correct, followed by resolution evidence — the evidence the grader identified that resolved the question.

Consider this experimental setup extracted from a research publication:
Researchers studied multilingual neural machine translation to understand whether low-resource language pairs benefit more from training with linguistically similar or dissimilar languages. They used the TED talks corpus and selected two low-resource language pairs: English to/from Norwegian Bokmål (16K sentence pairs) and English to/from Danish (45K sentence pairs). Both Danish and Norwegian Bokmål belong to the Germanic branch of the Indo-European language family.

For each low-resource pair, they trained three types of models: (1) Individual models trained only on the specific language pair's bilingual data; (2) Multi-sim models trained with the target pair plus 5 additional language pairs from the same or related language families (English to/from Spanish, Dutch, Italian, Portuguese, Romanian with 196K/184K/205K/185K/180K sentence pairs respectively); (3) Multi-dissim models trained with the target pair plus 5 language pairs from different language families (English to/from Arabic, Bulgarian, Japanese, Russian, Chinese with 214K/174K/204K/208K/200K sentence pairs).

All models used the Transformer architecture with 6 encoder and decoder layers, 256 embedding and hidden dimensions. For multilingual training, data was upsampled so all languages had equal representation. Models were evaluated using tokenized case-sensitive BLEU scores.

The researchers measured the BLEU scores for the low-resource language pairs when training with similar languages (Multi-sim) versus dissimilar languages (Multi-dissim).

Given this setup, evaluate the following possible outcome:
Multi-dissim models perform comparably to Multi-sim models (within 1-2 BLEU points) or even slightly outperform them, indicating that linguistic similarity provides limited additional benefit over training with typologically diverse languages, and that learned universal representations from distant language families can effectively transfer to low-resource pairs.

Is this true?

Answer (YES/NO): NO